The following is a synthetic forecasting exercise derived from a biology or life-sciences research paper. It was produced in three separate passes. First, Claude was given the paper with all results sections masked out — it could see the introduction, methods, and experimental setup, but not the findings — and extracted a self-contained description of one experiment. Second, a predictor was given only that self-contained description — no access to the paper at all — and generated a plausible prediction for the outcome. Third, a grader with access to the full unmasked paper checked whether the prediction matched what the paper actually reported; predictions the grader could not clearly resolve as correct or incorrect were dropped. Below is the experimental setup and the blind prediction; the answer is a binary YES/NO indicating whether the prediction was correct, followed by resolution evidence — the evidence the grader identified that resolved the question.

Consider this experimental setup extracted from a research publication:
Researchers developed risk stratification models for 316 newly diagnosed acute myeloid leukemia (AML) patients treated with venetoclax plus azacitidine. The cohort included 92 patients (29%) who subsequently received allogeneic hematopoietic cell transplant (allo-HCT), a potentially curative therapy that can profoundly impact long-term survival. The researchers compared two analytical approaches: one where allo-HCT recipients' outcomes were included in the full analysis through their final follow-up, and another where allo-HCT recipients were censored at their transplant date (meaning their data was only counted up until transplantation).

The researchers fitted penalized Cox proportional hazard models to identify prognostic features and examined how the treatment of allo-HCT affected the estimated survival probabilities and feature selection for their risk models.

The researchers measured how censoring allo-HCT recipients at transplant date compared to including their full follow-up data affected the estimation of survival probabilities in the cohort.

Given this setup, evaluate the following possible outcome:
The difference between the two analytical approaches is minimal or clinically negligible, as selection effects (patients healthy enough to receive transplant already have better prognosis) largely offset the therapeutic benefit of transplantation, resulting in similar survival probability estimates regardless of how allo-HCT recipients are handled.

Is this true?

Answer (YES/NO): NO